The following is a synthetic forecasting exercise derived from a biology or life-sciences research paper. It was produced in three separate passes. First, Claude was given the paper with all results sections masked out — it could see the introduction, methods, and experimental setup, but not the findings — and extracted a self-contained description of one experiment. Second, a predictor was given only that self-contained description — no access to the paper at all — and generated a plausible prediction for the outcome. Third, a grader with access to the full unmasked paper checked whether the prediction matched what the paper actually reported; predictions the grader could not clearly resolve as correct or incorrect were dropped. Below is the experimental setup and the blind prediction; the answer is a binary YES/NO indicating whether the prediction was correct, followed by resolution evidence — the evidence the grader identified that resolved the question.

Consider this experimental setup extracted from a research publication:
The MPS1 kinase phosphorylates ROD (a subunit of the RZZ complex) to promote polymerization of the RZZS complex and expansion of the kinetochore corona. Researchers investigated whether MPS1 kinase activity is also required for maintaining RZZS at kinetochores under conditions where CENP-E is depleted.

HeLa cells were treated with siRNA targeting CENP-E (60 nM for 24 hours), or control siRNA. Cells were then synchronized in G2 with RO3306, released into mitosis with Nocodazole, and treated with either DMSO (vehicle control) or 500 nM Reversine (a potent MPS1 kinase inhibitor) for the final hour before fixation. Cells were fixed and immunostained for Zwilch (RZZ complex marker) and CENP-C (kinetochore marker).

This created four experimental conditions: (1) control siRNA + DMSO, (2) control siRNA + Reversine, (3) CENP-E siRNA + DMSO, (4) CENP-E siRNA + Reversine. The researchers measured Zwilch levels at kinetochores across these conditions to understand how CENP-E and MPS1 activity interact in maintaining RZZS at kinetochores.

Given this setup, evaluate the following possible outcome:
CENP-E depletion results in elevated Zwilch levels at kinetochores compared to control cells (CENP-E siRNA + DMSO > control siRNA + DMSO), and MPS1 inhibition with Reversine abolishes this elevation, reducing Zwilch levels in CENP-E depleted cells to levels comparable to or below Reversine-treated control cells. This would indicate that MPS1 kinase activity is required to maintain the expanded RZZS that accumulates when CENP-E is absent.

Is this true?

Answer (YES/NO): NO